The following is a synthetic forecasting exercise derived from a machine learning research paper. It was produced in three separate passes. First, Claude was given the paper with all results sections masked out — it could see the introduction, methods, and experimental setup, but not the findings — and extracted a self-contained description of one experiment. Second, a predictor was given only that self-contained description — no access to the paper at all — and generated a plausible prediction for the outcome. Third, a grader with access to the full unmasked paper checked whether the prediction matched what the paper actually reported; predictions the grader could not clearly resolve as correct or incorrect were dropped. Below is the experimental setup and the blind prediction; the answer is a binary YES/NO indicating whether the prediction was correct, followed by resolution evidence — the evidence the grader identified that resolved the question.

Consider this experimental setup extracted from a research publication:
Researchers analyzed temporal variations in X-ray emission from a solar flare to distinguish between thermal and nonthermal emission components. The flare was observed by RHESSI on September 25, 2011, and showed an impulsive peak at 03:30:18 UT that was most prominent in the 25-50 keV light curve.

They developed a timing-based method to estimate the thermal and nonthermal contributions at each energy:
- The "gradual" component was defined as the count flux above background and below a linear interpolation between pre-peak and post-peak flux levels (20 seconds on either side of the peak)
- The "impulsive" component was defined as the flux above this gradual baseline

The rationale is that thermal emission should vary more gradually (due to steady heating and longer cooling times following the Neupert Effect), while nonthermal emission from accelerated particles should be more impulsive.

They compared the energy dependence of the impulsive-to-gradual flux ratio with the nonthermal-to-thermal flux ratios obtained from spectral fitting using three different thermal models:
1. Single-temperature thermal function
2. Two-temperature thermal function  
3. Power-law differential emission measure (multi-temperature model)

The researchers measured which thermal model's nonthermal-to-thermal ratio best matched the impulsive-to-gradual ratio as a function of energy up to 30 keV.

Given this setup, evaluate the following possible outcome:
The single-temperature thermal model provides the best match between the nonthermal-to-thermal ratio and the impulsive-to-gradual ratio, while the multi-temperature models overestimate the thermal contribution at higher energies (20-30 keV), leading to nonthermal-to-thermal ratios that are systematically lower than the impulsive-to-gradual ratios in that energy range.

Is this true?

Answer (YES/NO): NO